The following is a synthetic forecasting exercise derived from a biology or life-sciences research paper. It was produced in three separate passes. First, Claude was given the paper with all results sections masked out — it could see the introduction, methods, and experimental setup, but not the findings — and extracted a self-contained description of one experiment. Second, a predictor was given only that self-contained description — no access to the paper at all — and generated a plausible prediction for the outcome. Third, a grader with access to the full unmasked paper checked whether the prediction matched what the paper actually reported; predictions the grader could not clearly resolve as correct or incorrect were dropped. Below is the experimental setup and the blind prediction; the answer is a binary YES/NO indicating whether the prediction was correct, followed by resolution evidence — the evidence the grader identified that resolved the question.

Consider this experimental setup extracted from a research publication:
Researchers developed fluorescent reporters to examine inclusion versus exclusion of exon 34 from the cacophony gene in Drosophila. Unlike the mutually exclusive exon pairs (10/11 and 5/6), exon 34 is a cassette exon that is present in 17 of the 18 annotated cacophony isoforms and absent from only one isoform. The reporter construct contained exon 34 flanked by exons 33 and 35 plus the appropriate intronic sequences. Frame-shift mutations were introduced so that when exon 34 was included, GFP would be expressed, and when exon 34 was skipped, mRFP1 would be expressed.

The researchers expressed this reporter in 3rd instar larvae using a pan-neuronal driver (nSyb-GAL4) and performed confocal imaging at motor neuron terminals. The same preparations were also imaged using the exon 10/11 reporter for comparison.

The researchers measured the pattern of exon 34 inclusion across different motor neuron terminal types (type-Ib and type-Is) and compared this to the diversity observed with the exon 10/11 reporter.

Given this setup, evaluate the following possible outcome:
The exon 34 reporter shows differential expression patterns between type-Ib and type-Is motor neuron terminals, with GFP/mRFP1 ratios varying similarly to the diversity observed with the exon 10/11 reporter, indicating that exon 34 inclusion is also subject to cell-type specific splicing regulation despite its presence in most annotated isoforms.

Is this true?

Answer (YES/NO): YES